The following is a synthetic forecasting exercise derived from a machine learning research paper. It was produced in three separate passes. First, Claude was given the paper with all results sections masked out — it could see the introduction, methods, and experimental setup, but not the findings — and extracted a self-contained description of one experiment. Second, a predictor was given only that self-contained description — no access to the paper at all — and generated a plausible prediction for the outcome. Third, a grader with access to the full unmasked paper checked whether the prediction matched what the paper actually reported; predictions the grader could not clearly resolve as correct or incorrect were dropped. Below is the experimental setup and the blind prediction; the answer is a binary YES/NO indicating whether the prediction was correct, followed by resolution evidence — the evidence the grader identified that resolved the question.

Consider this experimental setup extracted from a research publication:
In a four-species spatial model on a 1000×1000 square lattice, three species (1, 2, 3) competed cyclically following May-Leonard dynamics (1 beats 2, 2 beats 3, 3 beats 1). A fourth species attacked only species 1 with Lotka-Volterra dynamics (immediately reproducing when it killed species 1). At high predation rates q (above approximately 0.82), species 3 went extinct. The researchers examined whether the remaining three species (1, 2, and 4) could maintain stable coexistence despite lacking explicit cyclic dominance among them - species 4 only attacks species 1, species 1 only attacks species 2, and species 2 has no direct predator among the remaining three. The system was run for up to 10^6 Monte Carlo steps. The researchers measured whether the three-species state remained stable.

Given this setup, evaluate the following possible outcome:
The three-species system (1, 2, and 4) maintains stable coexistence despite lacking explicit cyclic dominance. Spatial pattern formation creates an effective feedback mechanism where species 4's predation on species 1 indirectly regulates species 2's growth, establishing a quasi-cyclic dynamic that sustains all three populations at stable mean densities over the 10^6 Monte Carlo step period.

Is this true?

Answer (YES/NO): YES